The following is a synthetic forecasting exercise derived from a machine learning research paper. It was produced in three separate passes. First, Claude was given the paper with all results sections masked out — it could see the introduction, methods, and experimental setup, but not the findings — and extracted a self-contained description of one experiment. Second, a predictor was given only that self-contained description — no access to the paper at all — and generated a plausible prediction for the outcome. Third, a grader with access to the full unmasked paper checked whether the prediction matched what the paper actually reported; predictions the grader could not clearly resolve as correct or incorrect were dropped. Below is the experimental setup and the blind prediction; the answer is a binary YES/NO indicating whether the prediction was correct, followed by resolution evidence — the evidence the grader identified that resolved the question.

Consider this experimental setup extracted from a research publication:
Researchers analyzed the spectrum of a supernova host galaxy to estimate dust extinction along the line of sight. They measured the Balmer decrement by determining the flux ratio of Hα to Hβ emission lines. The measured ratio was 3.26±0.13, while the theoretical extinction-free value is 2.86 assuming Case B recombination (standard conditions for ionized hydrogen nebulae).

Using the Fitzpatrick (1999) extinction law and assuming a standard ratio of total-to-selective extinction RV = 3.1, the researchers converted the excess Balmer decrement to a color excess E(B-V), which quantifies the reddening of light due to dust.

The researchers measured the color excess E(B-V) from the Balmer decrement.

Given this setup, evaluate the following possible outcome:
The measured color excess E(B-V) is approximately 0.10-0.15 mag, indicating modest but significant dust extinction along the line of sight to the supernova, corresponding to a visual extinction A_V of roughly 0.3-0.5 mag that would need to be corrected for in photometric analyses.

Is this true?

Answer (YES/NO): YES